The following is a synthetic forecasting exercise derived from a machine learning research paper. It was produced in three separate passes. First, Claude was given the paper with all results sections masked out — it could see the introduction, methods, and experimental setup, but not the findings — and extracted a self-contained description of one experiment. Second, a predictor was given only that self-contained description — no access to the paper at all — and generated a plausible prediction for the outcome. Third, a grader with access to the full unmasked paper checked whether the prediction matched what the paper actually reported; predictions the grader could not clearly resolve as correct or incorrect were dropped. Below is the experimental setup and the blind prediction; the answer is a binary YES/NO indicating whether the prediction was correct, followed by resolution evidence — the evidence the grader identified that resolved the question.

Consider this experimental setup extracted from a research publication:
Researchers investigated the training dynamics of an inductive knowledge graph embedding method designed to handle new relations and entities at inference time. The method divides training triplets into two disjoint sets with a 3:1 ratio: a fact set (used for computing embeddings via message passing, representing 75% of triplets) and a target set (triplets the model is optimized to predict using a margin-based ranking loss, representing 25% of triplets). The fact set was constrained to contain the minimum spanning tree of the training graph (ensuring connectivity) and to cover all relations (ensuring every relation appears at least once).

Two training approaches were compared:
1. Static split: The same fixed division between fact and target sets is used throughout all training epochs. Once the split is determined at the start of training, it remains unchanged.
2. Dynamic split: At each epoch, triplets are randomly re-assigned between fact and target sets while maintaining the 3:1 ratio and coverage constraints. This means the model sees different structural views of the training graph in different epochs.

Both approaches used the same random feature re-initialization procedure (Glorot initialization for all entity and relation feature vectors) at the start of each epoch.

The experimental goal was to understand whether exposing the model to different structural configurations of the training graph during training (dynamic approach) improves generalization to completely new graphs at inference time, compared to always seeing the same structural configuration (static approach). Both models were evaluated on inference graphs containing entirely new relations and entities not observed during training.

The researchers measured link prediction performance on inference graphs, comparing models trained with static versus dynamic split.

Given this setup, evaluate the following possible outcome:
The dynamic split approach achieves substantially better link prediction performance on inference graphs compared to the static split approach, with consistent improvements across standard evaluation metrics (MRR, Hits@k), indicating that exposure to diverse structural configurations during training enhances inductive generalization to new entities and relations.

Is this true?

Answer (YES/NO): YES